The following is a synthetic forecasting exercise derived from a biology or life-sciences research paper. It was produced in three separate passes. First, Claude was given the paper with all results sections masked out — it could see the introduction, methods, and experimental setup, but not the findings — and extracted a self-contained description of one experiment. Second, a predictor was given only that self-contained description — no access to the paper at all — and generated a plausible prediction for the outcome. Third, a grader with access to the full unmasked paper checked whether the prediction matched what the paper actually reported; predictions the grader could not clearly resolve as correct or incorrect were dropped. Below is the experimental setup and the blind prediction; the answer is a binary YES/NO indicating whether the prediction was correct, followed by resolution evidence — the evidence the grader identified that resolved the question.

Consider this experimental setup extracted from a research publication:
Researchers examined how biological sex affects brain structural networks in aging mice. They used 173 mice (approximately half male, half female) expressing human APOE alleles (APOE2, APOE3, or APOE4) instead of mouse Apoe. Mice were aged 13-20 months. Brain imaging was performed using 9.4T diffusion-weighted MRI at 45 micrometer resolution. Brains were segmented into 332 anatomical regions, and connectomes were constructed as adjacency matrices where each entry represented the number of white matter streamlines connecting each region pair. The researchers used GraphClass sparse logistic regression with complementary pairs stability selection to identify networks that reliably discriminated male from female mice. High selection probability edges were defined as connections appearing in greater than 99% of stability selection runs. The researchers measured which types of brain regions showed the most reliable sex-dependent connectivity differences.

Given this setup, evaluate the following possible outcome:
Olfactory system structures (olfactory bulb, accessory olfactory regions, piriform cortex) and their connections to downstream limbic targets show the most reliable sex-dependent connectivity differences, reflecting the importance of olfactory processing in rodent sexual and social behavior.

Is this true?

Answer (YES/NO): NO